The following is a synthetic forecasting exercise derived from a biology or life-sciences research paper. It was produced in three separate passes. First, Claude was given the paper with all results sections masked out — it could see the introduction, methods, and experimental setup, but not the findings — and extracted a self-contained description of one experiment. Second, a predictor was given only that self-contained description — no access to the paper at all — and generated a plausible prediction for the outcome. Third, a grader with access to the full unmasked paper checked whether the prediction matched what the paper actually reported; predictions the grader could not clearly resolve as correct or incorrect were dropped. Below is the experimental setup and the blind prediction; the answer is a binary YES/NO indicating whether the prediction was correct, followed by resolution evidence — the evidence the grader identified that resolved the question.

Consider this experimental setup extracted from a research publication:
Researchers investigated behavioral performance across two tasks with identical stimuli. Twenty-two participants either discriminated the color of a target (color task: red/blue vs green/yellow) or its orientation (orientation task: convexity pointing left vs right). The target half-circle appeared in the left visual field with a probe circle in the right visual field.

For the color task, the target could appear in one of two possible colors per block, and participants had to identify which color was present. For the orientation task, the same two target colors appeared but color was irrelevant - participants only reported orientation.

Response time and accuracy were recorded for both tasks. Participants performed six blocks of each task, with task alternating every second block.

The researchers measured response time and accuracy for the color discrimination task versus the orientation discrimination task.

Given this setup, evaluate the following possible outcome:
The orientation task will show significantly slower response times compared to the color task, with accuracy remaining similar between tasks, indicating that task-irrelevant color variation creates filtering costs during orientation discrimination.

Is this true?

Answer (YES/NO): NO